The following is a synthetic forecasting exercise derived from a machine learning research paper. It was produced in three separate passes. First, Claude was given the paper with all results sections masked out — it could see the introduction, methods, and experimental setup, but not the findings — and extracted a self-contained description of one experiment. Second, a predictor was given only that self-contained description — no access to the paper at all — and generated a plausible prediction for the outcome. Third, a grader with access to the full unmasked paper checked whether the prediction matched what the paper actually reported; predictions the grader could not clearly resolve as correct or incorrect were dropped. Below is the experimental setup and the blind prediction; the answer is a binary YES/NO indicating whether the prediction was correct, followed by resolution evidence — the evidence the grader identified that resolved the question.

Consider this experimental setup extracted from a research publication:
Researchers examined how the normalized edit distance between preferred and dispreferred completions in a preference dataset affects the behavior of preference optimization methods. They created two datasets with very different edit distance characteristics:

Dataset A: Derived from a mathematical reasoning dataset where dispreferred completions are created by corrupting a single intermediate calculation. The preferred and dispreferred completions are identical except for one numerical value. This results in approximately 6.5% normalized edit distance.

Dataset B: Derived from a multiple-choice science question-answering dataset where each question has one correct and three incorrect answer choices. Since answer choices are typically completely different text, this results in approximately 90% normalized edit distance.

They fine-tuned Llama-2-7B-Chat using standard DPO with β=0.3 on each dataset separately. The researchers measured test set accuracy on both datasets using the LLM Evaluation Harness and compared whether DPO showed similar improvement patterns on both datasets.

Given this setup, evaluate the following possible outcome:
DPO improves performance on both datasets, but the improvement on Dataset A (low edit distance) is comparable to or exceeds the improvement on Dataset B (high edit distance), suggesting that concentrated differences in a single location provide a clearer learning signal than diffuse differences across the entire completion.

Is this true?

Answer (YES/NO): NO